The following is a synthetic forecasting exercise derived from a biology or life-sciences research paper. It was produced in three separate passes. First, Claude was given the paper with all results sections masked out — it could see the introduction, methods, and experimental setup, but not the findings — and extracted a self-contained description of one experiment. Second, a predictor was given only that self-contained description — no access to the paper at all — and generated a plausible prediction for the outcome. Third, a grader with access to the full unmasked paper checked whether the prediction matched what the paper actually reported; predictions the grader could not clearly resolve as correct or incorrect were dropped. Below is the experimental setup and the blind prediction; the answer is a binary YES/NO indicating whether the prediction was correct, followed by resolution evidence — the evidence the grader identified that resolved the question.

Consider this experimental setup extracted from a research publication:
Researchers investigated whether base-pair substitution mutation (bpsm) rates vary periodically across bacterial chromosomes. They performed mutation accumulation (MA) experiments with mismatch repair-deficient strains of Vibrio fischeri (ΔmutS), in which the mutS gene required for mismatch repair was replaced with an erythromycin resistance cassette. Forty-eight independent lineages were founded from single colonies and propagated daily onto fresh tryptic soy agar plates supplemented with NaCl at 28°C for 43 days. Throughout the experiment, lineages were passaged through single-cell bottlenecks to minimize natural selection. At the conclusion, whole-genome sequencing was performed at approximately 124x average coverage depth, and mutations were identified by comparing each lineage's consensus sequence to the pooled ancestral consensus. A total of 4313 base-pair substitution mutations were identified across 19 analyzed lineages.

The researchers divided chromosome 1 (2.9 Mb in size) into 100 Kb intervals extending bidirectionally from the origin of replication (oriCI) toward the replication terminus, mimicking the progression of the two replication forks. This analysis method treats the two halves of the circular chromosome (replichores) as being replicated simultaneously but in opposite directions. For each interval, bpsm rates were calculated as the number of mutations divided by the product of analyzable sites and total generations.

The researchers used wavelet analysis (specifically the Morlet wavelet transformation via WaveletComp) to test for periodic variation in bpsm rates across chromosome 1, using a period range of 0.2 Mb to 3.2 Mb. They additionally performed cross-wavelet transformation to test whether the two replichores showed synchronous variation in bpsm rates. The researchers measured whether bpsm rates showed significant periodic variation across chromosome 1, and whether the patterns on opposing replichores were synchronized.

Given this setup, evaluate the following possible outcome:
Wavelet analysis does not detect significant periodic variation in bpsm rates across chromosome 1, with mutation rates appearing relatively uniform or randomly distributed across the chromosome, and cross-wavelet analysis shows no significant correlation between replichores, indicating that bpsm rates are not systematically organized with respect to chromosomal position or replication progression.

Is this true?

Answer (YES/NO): NO